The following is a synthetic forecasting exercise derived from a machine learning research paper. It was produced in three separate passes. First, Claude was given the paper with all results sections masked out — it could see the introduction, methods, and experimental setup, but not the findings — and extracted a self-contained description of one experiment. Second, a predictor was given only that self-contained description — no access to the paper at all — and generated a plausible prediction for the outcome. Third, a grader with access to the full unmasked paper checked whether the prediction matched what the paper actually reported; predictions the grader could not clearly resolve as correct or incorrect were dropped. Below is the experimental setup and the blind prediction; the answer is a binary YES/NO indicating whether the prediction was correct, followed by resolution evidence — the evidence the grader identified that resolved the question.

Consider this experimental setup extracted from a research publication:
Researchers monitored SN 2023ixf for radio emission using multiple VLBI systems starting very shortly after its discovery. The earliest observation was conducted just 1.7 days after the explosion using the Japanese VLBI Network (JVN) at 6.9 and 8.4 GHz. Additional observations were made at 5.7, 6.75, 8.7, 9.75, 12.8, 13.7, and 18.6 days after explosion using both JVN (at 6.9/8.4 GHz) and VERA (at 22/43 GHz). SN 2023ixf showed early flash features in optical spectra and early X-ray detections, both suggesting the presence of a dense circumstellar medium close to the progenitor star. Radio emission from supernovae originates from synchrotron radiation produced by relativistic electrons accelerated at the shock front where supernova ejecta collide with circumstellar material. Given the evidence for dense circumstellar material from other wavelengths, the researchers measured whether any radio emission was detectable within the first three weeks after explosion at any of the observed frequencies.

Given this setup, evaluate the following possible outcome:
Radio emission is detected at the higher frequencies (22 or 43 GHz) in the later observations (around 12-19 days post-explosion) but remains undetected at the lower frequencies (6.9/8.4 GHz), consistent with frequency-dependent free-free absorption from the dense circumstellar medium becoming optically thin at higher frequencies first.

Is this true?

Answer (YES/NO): NO